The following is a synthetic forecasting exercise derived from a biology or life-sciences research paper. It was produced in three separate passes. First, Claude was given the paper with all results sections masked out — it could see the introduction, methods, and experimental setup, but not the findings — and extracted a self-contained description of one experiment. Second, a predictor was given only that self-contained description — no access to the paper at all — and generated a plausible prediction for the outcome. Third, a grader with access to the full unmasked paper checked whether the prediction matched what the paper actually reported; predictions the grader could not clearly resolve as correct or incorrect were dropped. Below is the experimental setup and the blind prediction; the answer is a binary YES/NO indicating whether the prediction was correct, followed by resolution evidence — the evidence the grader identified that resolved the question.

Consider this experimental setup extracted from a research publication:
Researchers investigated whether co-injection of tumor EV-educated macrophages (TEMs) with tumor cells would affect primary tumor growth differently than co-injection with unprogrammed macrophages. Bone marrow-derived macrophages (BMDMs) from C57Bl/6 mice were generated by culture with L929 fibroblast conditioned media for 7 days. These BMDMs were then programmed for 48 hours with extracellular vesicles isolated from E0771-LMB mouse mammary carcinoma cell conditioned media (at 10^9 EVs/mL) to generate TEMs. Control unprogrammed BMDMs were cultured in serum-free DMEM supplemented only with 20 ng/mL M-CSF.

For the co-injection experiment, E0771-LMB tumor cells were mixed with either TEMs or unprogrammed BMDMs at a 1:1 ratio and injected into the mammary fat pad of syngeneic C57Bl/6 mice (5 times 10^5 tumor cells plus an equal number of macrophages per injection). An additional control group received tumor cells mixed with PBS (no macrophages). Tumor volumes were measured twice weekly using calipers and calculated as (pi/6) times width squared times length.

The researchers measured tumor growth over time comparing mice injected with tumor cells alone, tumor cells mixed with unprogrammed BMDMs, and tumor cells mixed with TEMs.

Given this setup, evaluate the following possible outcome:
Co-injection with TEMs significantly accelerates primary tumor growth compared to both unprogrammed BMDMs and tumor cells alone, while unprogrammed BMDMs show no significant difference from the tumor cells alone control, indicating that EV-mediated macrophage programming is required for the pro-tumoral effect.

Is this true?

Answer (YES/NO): NO